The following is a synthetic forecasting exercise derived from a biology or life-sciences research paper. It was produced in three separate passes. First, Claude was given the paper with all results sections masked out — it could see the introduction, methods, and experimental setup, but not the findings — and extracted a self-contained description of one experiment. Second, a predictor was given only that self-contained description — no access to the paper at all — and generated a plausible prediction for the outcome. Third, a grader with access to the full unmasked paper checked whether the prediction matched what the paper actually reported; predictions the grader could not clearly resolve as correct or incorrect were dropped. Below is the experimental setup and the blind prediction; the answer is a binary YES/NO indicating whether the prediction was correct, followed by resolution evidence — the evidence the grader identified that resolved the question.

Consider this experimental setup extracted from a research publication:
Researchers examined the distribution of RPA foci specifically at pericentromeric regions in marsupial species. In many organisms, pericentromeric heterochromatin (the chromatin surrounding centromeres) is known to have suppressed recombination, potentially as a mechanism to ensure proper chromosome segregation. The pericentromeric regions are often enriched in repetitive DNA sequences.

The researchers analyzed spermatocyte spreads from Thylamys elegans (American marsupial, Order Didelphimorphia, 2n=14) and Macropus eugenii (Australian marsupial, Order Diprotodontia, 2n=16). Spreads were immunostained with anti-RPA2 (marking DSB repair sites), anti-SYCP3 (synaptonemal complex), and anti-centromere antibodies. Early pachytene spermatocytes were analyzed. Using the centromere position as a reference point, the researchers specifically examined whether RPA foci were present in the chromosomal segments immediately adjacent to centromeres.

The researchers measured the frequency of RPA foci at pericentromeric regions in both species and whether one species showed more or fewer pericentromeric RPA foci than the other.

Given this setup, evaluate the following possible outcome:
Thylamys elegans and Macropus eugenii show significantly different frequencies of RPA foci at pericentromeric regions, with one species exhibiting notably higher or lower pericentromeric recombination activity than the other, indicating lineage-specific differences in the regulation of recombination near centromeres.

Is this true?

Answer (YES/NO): YES